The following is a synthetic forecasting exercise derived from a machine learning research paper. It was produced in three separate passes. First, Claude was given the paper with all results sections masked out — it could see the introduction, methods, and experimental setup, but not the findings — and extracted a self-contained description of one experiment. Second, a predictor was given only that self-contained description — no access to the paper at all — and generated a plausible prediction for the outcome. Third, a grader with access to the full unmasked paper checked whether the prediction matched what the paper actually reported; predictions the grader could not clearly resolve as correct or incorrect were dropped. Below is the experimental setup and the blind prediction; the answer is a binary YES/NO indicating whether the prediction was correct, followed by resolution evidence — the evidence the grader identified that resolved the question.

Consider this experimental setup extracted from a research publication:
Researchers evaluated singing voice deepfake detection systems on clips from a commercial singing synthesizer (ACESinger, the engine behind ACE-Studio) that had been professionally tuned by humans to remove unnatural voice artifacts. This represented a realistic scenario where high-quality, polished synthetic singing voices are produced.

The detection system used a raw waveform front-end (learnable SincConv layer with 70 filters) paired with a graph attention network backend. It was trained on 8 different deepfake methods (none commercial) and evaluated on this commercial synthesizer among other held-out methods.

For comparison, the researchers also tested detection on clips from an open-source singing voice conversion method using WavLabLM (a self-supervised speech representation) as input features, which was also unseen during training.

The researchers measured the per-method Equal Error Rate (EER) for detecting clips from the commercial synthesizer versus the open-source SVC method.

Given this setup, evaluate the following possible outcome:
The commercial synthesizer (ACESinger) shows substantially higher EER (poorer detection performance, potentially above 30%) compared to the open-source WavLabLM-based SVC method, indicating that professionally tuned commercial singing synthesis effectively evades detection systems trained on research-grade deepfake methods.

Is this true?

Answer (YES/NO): NO